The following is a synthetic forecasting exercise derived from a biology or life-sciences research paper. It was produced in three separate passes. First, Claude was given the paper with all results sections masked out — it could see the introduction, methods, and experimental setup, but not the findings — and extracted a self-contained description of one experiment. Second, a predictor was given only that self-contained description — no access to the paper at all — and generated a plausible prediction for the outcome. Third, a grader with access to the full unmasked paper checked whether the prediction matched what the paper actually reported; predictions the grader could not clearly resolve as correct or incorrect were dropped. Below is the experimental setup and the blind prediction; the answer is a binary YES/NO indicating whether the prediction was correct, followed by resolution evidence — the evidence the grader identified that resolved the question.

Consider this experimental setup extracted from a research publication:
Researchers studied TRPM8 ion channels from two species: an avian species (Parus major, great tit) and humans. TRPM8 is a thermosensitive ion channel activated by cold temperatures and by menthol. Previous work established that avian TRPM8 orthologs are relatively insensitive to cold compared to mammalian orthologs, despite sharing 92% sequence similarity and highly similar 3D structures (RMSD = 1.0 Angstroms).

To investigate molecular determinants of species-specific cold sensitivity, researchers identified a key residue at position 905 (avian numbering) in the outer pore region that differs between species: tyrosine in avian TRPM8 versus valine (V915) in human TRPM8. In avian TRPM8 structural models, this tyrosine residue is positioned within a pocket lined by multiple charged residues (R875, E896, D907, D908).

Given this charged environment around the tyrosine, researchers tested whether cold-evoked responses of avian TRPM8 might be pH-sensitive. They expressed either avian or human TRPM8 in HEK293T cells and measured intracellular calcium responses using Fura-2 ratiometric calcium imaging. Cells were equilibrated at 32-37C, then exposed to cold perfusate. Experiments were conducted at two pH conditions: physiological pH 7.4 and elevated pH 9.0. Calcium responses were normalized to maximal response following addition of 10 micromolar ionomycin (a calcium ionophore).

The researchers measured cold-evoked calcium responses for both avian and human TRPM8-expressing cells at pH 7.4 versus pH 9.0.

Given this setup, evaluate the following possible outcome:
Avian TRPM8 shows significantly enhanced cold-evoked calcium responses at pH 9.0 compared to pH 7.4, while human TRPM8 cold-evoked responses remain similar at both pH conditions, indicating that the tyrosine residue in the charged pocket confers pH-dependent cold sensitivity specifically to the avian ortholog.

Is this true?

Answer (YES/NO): YES